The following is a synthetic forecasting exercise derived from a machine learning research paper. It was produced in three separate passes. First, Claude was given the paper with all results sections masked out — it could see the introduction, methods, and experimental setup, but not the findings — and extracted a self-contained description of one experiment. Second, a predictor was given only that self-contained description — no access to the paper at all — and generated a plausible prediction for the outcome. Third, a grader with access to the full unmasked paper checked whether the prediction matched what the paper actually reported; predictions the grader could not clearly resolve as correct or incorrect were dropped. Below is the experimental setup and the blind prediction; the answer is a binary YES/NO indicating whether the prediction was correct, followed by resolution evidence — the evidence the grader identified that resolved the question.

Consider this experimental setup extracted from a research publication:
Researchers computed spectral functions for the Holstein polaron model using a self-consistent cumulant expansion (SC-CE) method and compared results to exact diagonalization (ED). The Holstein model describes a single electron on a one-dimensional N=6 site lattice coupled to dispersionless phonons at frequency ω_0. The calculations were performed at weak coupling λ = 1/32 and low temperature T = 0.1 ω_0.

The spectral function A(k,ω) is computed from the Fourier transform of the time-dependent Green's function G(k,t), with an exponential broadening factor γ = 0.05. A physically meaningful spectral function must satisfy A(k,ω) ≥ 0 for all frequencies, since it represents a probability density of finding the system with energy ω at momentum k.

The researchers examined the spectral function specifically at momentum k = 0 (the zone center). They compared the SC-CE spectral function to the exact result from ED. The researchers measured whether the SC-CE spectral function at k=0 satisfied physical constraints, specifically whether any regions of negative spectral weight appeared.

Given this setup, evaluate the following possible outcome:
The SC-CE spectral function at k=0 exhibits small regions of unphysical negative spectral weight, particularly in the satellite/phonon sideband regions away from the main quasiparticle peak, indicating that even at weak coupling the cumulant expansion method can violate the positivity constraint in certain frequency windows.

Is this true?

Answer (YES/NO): NO